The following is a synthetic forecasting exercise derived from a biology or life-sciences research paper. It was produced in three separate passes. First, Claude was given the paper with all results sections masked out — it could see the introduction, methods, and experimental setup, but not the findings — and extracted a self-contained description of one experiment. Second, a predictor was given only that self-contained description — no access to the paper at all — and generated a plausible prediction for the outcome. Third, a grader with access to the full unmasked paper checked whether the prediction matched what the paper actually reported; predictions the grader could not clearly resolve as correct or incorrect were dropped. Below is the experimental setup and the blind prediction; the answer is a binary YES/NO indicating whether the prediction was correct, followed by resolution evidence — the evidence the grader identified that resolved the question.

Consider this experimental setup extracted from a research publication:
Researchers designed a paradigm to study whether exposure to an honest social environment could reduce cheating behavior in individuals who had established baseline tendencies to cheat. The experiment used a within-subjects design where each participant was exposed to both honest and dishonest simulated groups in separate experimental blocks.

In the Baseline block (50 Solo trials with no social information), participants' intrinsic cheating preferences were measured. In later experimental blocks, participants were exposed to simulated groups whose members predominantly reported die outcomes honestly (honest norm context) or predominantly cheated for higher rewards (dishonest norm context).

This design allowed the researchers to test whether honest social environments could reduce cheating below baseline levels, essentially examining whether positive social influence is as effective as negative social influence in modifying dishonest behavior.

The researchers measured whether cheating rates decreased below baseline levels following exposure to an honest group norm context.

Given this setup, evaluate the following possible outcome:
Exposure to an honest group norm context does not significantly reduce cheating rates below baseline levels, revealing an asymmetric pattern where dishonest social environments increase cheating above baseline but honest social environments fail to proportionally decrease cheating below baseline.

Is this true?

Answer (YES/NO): YES